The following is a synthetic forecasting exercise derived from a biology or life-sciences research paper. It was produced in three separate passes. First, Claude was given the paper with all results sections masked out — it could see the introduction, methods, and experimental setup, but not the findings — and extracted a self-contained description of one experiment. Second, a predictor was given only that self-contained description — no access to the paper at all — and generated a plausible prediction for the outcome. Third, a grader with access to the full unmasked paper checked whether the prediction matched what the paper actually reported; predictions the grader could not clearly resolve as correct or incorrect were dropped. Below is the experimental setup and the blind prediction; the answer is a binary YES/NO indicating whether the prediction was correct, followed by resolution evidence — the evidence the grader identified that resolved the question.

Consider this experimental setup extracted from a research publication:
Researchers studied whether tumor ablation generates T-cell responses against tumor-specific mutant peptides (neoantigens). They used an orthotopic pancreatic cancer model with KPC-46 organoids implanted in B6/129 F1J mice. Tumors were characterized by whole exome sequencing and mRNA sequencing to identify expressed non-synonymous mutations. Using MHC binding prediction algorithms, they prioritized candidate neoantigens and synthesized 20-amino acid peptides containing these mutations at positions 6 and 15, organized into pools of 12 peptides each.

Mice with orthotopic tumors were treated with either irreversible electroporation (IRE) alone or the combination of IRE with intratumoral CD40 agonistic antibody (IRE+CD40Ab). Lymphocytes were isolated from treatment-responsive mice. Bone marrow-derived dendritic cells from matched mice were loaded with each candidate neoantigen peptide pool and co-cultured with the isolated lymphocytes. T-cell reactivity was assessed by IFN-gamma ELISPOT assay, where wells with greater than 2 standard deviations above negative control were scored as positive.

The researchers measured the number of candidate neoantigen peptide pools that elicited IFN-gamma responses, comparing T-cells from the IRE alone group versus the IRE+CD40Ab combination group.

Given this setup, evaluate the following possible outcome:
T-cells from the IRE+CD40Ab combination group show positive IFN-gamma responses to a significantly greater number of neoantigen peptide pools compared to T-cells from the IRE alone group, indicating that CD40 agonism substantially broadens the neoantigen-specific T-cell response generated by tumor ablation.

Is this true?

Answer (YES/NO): NO